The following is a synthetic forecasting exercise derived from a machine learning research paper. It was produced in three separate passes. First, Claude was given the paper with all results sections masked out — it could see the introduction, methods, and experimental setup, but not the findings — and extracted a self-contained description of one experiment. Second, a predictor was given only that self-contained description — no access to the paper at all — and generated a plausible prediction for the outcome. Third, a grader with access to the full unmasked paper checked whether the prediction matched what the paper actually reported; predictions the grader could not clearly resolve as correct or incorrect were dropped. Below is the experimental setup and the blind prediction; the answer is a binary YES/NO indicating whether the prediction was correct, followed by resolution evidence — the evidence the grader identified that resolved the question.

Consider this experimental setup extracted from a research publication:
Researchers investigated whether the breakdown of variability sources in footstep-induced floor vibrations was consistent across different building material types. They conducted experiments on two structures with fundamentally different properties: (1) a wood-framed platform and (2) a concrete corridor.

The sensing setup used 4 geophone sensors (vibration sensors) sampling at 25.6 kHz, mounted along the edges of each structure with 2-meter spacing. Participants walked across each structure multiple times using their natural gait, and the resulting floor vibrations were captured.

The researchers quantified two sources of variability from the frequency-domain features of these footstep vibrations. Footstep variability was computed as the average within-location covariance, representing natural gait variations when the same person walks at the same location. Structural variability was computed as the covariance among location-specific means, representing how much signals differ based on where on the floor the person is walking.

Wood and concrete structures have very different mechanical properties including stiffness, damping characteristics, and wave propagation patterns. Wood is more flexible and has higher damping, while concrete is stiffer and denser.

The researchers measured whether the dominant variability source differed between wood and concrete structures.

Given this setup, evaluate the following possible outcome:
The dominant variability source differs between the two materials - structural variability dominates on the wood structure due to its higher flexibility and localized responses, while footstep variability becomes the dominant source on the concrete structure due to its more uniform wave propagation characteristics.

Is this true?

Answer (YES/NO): NO